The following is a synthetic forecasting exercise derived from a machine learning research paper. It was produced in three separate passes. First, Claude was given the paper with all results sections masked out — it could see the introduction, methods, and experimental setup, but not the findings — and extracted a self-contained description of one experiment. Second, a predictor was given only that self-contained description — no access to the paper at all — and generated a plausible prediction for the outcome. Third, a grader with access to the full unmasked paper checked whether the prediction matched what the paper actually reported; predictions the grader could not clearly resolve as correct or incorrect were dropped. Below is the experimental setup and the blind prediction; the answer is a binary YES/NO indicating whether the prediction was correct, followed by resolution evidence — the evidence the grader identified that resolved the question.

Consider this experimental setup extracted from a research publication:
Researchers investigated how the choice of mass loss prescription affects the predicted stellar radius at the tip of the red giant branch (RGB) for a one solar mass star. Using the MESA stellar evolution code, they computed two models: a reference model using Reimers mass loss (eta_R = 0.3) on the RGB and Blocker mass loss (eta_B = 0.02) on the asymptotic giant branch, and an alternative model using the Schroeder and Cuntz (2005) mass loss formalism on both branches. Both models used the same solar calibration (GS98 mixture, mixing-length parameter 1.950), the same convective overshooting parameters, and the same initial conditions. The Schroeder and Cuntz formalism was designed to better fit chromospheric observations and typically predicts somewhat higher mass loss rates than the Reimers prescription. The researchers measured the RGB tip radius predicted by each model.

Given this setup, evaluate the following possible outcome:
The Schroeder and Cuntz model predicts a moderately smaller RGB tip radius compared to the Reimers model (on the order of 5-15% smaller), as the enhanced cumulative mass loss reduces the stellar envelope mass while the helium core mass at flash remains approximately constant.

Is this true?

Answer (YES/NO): NO